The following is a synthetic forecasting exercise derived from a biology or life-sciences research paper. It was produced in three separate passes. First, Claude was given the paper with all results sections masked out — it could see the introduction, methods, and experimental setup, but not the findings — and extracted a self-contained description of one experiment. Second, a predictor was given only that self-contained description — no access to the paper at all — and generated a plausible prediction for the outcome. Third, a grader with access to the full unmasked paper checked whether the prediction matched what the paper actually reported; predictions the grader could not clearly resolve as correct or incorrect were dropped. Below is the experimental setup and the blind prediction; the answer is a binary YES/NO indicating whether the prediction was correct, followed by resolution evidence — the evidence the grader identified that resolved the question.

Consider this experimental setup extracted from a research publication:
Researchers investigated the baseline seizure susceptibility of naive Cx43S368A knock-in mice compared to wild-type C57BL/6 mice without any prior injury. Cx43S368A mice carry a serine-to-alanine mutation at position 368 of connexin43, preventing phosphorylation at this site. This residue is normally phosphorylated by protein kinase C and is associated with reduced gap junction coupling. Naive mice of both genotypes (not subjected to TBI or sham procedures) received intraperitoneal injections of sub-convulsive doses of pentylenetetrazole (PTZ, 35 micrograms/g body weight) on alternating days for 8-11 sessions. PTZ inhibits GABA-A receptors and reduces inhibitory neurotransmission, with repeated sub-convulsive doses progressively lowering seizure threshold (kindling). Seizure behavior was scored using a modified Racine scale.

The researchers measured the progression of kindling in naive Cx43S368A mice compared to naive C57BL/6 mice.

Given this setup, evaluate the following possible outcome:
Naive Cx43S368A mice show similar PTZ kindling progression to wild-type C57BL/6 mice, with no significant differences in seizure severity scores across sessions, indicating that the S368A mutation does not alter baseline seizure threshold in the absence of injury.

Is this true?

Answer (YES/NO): NO